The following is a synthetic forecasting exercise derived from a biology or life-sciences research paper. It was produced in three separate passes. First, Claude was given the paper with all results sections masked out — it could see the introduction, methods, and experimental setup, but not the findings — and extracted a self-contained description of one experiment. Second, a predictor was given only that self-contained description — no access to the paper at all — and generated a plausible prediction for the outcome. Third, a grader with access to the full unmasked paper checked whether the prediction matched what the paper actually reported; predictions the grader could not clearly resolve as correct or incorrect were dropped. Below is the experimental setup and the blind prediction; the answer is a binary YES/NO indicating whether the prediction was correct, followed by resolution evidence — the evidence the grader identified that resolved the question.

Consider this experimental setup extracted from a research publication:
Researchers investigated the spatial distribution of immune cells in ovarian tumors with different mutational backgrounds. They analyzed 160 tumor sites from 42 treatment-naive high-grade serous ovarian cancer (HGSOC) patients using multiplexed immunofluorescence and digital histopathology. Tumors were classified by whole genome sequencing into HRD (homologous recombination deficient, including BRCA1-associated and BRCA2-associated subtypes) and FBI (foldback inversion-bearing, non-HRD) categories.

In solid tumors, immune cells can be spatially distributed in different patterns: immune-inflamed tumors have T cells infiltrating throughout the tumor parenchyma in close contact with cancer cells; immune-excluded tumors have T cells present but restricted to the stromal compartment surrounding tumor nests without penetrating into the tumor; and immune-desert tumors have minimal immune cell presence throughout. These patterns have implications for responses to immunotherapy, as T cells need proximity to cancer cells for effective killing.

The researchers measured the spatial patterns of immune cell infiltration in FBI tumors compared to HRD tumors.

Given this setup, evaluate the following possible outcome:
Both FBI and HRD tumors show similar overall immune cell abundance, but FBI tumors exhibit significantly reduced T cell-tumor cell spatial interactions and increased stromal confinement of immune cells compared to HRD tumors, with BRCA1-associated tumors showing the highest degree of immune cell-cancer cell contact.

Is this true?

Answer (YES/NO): NO